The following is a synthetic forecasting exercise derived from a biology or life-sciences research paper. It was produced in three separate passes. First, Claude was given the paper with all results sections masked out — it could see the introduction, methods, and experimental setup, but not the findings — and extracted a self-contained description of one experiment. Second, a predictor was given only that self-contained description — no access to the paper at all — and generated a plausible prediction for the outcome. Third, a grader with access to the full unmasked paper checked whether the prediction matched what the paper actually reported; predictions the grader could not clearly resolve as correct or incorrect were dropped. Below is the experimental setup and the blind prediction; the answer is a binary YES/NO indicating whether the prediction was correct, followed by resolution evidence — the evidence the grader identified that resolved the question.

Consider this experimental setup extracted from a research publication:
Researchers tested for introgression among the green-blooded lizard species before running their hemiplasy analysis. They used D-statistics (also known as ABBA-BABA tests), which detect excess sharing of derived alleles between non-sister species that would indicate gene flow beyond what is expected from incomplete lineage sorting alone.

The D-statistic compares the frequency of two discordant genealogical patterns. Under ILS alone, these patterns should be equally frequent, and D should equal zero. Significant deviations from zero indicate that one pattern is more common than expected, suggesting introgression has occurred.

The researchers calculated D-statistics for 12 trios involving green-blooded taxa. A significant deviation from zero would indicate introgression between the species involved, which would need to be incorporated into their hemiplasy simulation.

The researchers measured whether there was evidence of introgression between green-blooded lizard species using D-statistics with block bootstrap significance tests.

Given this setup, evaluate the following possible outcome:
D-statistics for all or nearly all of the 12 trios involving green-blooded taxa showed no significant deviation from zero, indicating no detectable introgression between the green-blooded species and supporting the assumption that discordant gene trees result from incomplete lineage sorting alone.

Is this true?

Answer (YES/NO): YES